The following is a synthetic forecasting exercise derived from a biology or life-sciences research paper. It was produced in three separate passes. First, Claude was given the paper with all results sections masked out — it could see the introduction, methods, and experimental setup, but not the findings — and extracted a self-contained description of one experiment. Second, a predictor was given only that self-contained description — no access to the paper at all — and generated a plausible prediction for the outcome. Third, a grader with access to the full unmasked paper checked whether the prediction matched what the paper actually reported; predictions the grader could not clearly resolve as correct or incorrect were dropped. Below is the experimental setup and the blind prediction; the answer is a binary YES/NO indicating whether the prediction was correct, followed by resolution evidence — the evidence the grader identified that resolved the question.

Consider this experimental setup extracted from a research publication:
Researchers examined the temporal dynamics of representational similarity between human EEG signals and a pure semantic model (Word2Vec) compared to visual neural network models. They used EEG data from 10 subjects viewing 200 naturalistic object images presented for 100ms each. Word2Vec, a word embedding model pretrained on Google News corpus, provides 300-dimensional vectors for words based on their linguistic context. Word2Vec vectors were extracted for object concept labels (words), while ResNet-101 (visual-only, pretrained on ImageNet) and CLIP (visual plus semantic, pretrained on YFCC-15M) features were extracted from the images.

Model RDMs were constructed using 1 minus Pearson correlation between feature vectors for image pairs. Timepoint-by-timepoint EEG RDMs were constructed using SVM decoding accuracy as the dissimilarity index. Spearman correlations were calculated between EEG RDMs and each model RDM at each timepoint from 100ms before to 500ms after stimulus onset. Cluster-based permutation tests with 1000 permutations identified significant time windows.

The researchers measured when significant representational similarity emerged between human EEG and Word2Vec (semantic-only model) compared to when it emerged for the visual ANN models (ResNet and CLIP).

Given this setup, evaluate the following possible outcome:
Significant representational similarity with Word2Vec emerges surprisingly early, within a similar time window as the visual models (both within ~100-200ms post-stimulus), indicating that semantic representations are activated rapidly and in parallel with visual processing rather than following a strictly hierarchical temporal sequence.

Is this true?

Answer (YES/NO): NO